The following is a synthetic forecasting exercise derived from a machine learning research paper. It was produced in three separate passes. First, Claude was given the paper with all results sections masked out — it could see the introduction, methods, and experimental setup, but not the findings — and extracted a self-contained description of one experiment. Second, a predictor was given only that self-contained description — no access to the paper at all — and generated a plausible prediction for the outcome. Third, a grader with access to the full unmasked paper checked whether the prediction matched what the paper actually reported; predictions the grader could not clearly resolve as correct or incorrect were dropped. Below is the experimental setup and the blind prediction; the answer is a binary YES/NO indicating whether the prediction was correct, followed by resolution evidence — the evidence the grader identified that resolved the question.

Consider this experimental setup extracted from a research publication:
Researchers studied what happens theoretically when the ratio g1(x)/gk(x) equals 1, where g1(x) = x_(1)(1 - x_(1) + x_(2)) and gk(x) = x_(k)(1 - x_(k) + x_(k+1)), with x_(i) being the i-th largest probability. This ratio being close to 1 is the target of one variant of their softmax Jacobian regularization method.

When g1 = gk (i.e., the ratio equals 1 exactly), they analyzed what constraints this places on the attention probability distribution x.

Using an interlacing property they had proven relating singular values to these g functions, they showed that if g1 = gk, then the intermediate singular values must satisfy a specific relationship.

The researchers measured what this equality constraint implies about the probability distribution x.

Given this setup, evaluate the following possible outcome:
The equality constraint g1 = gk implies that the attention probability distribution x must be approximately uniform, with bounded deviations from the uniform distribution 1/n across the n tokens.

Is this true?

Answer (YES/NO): NO